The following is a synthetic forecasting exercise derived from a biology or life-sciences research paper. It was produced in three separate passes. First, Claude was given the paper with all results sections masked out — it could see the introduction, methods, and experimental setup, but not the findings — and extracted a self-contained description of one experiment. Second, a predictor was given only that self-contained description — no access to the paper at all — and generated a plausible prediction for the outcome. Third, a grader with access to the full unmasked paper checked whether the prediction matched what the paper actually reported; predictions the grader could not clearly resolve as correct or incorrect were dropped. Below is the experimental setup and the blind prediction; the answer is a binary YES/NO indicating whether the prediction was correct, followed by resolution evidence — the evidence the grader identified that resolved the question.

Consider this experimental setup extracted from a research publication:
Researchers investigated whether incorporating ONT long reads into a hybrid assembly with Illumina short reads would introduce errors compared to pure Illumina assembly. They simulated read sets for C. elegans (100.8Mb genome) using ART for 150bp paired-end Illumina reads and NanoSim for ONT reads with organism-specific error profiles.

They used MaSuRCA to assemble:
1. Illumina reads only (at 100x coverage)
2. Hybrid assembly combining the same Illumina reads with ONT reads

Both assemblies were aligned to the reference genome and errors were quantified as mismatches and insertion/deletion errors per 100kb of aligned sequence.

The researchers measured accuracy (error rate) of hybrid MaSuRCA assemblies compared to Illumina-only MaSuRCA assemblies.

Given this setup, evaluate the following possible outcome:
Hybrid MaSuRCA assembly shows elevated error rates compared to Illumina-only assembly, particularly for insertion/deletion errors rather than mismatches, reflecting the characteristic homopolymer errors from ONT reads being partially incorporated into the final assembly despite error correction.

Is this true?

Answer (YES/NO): NO